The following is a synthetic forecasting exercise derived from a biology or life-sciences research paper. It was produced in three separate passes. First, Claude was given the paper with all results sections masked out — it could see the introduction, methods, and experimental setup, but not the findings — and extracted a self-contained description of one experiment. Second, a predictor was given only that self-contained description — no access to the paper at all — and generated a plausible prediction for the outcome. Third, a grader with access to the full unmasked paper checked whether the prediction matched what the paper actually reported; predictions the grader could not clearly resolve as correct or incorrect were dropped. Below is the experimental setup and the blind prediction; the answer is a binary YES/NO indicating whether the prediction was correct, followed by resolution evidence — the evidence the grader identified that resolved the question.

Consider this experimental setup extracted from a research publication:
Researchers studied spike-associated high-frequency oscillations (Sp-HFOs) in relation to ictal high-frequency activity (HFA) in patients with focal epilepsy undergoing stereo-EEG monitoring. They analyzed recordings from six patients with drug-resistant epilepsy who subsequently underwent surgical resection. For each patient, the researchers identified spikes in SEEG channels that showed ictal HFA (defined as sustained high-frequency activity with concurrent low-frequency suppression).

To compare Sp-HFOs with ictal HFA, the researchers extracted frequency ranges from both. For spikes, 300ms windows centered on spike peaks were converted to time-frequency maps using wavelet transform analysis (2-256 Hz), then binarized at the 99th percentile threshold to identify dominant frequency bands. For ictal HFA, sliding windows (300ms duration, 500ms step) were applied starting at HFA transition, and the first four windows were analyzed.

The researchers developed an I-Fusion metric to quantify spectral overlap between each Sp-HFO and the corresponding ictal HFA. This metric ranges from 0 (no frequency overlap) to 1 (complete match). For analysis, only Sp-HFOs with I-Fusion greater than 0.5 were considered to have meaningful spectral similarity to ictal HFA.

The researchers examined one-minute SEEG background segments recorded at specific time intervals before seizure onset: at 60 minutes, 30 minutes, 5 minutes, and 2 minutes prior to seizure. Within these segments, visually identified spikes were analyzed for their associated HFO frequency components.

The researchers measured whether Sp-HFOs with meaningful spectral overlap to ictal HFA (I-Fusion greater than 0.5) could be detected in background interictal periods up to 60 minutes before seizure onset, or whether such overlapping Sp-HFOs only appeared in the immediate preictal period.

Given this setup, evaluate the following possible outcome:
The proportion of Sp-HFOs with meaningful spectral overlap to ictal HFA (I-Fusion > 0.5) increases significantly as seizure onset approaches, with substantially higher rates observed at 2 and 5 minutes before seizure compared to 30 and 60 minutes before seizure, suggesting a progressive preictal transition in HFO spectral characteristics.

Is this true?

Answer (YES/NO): NO